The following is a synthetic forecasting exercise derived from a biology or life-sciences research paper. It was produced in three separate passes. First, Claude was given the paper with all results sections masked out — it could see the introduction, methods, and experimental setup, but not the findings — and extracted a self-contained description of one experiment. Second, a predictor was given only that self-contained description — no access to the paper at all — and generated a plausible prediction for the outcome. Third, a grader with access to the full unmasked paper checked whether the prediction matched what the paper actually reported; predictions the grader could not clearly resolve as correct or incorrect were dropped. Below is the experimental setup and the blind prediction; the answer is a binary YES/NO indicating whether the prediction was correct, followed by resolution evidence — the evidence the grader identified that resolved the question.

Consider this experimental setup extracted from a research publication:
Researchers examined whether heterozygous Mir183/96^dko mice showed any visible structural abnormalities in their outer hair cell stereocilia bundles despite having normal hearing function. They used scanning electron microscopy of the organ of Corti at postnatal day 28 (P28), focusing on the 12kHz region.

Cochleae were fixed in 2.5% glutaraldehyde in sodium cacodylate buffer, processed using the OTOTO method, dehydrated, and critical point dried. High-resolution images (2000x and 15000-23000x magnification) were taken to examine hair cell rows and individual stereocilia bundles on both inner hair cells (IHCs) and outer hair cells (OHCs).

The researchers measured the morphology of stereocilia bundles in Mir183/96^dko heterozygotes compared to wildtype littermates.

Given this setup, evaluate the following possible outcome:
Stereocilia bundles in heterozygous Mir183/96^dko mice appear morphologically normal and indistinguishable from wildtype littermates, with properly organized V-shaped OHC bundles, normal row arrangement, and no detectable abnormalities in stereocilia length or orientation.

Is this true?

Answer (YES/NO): NO